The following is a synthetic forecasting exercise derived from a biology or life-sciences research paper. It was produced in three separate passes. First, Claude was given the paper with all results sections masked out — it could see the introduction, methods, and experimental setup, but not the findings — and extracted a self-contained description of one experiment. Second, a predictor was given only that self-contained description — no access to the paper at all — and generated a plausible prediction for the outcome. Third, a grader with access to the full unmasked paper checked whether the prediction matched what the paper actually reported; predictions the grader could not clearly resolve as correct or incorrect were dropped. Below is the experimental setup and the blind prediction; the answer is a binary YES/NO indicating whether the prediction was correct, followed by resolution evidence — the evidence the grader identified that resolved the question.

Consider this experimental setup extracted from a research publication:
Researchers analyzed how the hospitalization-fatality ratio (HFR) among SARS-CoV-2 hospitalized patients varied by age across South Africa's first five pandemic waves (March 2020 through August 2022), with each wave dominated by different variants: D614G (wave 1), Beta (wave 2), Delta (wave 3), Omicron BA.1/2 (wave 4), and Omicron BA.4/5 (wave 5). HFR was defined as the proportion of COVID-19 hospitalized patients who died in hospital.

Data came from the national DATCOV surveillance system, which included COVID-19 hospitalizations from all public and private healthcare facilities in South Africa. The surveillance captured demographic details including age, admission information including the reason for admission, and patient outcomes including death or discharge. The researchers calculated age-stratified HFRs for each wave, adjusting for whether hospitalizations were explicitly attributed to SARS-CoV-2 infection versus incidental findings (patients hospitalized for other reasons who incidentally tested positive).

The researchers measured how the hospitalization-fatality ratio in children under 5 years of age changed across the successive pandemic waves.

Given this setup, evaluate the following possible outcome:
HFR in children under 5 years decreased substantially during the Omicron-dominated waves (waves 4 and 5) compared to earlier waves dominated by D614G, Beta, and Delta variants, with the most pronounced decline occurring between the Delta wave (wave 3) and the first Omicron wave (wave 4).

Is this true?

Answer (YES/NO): NO